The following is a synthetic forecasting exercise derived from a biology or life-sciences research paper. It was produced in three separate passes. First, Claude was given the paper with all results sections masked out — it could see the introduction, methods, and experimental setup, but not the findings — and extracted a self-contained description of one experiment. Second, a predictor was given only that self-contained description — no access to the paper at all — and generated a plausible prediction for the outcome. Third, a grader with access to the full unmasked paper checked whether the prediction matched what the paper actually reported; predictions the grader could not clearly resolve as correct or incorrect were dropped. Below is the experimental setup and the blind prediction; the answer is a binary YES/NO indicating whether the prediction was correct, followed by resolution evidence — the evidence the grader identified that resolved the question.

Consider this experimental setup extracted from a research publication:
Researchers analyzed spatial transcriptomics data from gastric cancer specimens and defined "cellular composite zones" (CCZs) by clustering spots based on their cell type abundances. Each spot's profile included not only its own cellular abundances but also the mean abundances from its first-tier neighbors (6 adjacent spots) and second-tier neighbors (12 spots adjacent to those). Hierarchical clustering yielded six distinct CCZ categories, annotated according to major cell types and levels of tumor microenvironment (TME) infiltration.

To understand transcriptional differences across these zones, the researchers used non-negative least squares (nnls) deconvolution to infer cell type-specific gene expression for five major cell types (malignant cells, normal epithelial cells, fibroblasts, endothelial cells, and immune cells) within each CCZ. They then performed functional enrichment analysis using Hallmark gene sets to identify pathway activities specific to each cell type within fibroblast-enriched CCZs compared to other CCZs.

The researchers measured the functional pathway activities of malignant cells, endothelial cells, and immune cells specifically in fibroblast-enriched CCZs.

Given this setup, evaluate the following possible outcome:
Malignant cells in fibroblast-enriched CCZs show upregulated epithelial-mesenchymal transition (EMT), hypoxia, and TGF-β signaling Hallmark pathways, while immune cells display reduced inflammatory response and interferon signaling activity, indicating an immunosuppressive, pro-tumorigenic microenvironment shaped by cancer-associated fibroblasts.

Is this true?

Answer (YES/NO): NO